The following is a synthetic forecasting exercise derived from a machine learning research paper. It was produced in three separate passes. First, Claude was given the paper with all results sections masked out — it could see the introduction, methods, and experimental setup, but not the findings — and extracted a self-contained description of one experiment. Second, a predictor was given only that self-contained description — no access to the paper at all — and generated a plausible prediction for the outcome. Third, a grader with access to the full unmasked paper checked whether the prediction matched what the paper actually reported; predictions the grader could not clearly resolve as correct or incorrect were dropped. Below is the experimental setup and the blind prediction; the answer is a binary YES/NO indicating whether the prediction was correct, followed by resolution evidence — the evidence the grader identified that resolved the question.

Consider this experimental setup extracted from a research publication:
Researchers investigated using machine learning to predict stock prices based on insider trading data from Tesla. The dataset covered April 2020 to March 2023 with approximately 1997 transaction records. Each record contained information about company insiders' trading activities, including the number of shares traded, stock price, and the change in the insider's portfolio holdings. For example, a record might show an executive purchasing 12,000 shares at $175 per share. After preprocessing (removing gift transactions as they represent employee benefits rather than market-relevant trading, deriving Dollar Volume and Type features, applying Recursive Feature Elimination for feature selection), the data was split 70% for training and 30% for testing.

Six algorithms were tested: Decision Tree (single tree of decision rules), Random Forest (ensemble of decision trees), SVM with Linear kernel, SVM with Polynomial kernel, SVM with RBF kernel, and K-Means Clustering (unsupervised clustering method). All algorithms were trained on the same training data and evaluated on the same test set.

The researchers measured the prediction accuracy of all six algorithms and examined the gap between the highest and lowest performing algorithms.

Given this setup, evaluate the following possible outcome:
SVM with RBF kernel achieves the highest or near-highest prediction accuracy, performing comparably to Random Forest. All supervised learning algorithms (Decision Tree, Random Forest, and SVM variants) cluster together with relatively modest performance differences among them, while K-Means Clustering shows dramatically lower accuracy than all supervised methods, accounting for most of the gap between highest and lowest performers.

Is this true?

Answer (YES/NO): NO